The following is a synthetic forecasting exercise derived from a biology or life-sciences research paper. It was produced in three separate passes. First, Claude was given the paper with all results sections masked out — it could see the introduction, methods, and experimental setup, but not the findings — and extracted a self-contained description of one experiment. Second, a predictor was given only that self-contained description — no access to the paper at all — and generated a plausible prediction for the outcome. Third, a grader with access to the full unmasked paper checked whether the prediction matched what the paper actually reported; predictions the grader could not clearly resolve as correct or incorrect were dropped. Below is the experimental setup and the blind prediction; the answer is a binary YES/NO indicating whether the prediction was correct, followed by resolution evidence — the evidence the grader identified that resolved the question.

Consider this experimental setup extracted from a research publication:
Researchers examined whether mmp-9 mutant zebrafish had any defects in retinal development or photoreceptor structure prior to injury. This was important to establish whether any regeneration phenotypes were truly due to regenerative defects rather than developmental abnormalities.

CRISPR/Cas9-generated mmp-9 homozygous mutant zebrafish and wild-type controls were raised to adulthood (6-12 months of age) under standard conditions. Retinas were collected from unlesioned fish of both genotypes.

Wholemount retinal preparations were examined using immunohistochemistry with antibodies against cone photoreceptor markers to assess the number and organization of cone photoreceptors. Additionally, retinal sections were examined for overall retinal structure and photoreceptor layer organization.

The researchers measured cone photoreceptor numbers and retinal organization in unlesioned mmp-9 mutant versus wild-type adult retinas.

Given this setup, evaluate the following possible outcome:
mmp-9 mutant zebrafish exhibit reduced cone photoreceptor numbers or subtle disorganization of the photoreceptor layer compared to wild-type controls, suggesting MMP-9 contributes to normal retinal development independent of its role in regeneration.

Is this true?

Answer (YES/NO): NO